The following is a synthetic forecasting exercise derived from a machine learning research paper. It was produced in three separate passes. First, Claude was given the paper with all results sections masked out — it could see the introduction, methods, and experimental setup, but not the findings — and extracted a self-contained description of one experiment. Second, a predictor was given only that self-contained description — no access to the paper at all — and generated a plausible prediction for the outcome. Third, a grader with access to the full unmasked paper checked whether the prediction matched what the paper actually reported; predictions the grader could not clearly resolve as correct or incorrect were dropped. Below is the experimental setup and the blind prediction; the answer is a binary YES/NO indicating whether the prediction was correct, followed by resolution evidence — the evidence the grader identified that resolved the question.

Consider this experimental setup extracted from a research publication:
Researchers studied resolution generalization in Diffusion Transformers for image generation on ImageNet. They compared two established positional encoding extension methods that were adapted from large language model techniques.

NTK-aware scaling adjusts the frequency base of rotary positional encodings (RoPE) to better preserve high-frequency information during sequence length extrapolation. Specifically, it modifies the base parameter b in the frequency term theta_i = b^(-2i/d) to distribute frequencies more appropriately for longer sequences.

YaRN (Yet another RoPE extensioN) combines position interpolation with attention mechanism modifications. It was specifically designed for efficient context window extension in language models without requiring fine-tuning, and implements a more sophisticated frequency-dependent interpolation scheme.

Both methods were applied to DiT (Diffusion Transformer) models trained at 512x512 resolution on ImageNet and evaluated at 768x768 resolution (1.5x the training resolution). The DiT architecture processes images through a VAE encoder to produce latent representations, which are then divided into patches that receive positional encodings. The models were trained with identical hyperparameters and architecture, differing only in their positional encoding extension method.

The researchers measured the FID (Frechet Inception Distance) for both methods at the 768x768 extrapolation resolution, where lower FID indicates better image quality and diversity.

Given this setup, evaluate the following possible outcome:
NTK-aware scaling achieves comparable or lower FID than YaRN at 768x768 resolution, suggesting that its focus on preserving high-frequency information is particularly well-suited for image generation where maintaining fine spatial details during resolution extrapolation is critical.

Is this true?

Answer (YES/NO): YES